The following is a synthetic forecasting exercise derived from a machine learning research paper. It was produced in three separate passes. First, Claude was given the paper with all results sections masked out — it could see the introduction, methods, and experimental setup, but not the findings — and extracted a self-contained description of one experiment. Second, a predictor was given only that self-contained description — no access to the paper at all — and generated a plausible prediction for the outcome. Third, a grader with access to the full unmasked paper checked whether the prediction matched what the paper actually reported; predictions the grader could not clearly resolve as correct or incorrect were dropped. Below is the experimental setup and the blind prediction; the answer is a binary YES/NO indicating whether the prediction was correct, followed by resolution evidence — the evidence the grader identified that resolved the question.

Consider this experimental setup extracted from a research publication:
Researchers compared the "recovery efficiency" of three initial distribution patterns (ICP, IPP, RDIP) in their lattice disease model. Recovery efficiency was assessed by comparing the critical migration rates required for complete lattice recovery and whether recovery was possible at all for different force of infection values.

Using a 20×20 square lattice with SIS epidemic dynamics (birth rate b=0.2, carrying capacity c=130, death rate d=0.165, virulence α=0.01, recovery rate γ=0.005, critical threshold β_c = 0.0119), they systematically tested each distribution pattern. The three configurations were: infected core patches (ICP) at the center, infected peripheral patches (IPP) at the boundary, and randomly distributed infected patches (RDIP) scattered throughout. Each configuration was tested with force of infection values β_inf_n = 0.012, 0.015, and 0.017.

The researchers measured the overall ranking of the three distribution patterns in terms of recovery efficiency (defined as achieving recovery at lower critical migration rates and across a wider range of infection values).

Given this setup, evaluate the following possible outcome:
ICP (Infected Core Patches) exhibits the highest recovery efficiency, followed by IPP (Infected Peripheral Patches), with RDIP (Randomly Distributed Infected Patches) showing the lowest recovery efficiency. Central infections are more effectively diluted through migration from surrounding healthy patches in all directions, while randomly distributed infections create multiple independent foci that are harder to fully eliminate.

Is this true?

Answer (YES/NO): NO